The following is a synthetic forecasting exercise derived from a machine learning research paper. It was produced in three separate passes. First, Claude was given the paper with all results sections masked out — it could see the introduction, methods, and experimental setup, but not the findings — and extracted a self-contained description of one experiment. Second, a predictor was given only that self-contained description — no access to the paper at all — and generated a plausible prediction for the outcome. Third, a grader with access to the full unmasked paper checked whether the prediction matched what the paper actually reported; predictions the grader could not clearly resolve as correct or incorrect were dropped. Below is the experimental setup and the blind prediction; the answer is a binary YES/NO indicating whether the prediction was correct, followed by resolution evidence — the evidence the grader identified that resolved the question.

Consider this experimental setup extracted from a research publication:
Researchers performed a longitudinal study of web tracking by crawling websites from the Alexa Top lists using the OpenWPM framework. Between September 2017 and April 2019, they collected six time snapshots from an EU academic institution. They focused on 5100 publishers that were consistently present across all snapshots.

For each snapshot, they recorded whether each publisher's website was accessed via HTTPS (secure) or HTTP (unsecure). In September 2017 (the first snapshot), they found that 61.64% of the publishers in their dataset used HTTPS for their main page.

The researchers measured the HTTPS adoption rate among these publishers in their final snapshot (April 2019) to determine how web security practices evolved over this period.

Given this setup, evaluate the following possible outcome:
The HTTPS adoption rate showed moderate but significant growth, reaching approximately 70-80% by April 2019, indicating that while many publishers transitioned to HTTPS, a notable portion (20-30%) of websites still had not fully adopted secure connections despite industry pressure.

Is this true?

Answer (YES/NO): NO